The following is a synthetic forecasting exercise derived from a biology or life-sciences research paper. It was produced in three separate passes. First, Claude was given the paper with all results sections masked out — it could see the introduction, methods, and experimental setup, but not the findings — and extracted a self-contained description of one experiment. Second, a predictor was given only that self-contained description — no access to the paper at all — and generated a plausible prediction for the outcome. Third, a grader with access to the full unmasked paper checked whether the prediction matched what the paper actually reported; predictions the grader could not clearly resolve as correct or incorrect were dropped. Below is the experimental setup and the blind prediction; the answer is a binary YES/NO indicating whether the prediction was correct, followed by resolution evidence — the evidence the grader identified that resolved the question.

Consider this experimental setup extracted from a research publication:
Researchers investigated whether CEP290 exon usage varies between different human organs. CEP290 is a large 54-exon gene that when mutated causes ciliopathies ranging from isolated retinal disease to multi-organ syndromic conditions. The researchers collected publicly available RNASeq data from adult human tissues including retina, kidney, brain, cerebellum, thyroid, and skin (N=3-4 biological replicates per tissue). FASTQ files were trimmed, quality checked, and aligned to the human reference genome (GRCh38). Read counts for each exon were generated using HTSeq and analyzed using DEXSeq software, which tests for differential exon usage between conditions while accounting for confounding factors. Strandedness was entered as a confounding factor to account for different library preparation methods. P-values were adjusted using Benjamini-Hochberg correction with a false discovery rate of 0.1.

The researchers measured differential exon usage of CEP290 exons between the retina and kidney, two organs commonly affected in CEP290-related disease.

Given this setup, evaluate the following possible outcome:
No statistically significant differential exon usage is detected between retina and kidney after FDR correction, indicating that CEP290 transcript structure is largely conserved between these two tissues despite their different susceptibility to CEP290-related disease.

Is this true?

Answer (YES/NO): NO